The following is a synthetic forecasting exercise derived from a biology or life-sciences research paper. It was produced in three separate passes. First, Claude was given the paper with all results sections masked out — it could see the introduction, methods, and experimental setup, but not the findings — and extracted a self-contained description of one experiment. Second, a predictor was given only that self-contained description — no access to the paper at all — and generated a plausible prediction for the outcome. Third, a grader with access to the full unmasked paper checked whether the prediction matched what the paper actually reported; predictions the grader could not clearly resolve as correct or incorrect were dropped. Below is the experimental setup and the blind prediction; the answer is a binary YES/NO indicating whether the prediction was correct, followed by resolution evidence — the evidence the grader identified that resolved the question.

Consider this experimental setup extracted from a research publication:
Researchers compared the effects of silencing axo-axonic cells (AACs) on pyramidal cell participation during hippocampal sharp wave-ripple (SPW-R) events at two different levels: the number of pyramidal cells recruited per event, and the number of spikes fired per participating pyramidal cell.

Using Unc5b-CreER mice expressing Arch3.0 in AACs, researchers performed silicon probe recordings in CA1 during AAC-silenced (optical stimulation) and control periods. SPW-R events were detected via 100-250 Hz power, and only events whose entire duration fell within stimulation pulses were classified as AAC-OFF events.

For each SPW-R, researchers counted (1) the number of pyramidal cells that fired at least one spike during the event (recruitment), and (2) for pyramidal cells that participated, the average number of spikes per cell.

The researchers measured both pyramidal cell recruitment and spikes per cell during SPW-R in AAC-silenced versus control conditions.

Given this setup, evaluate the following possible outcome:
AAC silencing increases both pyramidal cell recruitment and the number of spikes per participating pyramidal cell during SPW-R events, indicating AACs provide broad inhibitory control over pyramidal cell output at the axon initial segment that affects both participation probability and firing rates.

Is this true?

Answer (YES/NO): YES